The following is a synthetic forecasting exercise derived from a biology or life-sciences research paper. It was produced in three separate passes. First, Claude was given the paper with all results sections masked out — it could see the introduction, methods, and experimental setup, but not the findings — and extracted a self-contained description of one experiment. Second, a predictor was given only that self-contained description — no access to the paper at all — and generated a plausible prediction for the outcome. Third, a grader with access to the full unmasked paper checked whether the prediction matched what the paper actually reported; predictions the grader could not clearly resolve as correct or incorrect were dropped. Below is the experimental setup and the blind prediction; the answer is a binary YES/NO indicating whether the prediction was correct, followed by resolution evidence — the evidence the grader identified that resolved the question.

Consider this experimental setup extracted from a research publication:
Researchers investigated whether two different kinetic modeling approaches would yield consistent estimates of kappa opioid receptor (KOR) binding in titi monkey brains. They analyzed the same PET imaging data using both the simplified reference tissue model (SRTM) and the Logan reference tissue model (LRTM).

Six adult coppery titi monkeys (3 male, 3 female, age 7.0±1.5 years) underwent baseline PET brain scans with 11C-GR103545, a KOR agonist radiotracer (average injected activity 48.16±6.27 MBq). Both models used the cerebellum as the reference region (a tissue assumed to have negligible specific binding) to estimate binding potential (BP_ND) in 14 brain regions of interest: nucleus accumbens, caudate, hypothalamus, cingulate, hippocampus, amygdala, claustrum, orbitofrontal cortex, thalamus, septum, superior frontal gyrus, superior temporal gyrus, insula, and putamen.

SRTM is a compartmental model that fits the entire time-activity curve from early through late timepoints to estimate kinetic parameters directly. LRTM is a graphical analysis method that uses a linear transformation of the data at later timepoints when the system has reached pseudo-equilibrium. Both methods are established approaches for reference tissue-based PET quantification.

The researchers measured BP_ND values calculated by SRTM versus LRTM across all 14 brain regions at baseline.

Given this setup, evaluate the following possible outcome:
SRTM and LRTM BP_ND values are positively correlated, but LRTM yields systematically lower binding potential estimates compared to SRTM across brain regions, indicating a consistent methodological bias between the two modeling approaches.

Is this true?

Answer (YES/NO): NO